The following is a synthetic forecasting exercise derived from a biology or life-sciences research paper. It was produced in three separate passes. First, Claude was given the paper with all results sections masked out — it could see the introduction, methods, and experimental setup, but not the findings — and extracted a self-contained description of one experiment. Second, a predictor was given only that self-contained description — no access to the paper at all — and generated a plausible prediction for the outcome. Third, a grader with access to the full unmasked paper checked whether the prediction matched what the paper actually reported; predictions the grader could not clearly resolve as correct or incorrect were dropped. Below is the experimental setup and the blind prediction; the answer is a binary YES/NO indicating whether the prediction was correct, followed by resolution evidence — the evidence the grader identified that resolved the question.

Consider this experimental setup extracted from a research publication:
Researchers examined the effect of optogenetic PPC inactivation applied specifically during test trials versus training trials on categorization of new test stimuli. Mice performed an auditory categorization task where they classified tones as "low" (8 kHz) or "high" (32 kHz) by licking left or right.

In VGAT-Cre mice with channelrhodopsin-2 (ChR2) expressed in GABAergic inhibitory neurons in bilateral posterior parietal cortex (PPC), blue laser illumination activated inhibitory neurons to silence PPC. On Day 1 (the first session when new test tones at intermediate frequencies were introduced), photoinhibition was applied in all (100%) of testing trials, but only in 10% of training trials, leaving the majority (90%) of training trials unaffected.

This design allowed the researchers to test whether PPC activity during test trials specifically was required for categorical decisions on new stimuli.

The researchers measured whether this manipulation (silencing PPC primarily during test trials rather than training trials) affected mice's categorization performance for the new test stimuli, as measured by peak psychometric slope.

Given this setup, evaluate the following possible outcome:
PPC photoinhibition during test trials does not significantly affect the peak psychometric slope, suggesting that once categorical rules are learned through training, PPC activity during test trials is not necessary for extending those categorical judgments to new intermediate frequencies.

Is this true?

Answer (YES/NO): NO